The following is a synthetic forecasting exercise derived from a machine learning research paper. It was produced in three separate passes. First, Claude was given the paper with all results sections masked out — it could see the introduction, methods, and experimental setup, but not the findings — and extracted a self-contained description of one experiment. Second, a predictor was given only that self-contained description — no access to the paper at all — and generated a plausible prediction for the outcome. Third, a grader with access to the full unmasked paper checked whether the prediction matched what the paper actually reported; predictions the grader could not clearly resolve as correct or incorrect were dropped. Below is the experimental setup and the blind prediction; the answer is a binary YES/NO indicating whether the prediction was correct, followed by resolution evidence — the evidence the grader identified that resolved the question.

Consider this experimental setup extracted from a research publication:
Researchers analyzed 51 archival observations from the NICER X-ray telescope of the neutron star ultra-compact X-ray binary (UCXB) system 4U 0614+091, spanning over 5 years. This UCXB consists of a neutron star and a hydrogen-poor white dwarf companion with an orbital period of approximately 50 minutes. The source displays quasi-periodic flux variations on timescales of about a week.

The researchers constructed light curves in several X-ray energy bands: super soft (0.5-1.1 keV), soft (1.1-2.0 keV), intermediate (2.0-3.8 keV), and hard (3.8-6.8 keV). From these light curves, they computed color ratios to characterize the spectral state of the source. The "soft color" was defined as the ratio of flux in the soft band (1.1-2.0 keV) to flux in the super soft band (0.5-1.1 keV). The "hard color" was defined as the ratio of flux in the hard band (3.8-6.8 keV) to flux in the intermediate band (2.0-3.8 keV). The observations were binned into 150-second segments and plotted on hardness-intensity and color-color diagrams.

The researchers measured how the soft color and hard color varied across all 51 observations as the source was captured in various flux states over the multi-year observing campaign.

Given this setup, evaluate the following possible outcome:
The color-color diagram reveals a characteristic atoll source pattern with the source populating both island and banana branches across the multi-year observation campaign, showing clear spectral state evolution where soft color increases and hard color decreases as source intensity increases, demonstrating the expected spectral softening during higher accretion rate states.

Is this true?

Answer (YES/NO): NO